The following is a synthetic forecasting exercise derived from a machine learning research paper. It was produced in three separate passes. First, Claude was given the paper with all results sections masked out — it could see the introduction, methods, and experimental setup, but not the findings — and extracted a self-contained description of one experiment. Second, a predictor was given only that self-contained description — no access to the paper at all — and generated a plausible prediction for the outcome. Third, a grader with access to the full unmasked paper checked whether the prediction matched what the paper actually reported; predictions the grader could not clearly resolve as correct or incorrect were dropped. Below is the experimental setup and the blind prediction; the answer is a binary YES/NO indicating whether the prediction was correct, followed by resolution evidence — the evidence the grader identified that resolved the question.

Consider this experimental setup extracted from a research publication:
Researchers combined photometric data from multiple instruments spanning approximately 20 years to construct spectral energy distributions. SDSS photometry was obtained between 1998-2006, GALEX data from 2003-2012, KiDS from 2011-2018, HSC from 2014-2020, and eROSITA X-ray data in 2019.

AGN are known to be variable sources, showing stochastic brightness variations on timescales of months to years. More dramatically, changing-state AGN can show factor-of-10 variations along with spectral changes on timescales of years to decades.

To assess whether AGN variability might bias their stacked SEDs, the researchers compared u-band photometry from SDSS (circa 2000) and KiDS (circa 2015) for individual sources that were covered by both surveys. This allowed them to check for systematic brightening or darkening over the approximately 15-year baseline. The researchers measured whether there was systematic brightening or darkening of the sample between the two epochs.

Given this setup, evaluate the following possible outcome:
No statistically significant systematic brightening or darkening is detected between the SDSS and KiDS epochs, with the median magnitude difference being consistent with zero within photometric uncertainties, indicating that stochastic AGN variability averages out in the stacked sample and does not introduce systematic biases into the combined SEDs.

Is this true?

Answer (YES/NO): YES